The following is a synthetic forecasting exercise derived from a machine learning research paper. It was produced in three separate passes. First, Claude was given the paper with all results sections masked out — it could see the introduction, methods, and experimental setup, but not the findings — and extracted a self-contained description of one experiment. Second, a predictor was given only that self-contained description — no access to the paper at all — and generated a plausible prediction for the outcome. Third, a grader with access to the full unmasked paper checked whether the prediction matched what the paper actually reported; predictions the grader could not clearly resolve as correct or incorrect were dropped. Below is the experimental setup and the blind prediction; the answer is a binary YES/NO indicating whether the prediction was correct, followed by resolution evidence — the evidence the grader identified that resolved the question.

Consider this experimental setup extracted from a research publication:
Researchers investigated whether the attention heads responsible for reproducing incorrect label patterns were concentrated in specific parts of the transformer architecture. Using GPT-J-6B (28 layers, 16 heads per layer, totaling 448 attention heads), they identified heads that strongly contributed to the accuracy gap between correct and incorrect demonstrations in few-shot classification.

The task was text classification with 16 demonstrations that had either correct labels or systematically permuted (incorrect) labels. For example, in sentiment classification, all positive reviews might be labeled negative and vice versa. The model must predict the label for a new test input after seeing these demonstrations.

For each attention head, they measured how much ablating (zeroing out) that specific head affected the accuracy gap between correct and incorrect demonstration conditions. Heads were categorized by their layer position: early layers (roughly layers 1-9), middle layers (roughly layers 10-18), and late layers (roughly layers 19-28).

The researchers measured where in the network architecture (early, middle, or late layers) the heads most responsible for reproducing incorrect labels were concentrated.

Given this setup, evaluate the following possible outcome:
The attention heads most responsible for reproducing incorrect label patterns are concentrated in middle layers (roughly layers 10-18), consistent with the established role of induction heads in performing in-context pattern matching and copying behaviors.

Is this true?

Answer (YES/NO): NO